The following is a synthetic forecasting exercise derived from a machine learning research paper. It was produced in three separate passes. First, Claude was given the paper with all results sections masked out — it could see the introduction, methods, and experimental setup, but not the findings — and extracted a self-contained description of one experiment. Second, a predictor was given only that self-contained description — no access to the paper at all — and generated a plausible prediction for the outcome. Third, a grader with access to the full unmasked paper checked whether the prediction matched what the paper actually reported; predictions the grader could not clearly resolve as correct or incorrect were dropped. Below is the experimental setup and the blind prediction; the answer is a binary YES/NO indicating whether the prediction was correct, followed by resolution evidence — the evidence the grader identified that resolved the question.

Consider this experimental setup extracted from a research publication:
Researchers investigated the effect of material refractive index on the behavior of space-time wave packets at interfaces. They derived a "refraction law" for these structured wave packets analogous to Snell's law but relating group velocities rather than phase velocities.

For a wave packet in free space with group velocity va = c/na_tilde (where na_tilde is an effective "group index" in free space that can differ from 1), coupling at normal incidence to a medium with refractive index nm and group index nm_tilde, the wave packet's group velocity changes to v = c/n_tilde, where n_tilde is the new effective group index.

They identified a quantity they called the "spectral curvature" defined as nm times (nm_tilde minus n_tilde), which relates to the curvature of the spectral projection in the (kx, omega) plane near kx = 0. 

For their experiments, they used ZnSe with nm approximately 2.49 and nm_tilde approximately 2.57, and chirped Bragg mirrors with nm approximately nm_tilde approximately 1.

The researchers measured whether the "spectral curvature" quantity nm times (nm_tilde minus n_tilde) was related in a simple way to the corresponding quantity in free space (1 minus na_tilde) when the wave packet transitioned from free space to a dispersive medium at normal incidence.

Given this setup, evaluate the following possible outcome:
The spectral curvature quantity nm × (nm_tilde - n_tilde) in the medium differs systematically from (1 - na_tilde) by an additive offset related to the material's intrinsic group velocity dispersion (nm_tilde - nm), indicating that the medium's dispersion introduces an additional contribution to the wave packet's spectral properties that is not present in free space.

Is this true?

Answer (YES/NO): NO